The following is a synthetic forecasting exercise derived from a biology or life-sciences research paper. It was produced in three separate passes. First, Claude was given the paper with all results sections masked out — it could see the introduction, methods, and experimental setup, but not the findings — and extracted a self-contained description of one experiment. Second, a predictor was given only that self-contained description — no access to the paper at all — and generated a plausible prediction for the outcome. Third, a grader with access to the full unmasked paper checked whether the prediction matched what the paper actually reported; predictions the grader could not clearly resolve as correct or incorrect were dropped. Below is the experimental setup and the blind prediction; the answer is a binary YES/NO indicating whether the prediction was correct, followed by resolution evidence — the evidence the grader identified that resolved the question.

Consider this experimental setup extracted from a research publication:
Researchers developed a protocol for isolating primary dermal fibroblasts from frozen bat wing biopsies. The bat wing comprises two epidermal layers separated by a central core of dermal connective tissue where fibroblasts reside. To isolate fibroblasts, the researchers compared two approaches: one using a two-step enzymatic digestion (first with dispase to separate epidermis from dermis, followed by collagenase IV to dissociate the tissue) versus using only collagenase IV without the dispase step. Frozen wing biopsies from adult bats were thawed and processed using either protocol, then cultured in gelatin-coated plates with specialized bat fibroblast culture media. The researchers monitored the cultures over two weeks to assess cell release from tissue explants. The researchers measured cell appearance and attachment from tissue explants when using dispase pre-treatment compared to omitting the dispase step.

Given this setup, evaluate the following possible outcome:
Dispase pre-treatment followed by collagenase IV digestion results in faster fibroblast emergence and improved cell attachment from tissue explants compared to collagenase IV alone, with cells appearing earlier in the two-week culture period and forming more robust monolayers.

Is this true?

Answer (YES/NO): YES